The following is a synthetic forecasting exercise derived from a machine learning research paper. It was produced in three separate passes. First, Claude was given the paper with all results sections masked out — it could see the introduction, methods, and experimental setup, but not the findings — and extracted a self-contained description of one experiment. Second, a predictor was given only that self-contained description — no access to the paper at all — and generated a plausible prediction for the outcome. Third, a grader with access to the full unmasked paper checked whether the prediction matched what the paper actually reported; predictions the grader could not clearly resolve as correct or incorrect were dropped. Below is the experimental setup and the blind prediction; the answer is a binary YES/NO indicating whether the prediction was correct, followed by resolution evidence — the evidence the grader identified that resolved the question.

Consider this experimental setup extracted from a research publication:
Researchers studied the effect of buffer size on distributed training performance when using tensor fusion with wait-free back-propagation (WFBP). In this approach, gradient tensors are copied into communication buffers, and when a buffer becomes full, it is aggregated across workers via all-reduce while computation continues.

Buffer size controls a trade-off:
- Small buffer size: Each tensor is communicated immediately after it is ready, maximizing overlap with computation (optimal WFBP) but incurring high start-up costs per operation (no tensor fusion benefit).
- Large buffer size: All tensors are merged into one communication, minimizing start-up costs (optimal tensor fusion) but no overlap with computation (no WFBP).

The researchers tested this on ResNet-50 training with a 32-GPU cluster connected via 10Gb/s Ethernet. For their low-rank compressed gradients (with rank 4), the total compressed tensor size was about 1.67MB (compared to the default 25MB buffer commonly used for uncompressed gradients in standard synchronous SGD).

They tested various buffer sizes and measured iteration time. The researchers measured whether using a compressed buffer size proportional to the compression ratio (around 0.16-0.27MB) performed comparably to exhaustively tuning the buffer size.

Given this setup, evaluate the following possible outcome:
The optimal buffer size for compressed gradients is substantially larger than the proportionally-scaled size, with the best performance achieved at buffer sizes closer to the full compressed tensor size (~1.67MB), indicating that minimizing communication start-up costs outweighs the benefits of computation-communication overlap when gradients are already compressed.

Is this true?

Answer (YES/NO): NO